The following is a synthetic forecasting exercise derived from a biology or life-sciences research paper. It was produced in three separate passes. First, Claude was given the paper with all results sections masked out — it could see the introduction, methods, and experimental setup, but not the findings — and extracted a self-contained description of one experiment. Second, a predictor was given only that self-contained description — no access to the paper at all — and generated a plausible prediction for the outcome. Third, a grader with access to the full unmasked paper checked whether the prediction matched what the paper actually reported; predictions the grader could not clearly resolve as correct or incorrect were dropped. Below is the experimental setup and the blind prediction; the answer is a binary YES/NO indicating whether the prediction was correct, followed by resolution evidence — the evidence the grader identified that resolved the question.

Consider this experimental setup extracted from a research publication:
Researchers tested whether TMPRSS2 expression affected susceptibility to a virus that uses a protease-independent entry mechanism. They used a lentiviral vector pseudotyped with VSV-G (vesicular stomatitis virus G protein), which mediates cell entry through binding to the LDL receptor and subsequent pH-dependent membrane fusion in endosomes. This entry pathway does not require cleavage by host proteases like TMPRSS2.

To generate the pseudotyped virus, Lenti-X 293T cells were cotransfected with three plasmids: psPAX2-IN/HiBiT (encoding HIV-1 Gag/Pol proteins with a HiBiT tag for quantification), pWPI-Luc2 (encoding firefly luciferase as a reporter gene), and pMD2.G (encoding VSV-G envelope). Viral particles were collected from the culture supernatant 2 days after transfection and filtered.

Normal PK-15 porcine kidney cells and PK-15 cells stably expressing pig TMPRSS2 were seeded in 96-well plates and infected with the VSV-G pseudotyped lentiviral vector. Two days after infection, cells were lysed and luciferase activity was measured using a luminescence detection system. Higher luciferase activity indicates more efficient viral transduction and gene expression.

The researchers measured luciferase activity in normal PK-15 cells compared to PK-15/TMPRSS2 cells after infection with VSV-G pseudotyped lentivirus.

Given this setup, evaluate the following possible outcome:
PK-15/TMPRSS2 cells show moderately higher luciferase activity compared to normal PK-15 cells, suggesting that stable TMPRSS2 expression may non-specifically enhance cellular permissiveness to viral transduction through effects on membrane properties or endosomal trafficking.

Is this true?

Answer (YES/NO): NO